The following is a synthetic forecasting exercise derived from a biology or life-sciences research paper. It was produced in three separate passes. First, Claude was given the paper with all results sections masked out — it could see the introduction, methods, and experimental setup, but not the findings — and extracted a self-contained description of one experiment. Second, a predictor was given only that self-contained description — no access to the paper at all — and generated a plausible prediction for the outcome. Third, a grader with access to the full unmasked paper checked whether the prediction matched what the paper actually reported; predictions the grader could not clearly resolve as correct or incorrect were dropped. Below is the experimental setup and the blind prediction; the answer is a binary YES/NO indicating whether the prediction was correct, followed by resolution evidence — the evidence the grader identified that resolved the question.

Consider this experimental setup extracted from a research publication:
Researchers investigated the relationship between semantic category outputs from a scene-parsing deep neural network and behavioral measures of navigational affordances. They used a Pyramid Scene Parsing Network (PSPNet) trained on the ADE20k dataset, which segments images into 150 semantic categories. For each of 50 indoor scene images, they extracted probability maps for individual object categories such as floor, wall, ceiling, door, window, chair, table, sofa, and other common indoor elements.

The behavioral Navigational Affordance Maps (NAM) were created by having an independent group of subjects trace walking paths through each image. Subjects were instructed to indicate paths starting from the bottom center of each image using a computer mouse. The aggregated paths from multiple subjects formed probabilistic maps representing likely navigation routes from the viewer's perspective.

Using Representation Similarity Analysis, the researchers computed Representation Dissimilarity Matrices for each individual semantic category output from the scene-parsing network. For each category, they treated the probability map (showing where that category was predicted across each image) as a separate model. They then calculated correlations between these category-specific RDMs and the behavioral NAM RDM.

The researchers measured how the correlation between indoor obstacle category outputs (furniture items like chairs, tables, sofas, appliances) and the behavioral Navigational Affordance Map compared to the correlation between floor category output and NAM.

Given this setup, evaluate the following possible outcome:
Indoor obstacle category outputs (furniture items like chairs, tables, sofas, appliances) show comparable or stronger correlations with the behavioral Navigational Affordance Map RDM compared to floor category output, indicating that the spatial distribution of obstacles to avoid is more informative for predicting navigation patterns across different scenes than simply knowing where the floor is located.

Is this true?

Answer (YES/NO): NO